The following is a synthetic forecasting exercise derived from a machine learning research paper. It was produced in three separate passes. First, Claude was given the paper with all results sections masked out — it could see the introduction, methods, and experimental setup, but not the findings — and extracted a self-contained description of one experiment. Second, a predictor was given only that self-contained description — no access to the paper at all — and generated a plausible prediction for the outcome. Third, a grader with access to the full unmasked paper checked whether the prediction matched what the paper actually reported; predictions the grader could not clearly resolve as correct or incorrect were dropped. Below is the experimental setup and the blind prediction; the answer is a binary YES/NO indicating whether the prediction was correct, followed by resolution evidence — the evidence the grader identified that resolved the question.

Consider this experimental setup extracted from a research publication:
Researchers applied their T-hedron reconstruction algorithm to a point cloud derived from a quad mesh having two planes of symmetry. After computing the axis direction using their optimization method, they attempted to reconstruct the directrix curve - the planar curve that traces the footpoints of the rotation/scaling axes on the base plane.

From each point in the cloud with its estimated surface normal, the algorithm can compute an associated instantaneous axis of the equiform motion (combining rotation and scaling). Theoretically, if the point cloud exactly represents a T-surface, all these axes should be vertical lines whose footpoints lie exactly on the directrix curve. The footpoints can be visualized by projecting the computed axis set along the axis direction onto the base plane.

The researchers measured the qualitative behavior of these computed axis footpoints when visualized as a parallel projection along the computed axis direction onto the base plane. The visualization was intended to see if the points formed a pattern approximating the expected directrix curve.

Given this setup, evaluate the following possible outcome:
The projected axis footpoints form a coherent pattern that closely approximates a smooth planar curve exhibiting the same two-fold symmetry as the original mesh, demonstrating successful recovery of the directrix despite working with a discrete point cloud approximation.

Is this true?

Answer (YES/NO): NO